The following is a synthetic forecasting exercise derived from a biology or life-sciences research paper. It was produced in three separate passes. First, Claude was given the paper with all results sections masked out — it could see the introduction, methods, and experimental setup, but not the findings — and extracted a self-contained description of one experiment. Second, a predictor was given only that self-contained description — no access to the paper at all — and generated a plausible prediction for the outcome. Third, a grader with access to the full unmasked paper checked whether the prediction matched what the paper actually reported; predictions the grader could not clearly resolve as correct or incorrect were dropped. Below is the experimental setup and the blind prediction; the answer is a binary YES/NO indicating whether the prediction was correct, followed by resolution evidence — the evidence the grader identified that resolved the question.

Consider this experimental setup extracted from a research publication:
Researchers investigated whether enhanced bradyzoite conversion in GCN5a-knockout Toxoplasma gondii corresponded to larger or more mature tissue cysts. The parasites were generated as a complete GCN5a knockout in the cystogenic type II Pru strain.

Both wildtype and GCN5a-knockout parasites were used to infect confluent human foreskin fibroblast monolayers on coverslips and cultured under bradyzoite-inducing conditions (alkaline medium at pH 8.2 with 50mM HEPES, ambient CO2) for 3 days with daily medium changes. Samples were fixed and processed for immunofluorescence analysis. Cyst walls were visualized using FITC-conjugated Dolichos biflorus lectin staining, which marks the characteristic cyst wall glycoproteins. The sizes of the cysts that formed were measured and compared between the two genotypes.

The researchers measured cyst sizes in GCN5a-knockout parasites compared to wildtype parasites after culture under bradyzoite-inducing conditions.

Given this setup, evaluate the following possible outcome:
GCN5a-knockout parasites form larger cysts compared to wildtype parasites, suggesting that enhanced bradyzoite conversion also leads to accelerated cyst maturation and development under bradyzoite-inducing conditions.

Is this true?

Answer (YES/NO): NO